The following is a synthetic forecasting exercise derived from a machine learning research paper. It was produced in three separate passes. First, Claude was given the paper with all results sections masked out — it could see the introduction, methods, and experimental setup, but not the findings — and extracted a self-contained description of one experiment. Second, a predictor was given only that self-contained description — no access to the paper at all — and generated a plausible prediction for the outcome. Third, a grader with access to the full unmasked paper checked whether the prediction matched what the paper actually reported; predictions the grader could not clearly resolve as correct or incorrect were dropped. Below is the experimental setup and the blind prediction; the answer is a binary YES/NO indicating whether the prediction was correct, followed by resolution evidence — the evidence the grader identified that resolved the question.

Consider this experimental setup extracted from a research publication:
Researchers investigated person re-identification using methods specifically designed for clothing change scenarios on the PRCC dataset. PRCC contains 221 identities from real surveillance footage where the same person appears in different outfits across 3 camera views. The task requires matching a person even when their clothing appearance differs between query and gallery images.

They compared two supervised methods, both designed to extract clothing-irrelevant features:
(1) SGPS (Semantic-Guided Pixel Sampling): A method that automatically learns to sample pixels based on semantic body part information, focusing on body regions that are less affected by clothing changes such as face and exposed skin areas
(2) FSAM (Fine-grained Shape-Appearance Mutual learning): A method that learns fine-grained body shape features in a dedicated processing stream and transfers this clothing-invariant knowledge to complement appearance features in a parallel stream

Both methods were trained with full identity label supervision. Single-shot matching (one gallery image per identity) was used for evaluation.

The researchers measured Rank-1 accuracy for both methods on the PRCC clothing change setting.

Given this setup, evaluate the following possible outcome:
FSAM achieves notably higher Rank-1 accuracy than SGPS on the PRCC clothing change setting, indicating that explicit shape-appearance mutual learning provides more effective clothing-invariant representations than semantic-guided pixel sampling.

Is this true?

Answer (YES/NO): NO